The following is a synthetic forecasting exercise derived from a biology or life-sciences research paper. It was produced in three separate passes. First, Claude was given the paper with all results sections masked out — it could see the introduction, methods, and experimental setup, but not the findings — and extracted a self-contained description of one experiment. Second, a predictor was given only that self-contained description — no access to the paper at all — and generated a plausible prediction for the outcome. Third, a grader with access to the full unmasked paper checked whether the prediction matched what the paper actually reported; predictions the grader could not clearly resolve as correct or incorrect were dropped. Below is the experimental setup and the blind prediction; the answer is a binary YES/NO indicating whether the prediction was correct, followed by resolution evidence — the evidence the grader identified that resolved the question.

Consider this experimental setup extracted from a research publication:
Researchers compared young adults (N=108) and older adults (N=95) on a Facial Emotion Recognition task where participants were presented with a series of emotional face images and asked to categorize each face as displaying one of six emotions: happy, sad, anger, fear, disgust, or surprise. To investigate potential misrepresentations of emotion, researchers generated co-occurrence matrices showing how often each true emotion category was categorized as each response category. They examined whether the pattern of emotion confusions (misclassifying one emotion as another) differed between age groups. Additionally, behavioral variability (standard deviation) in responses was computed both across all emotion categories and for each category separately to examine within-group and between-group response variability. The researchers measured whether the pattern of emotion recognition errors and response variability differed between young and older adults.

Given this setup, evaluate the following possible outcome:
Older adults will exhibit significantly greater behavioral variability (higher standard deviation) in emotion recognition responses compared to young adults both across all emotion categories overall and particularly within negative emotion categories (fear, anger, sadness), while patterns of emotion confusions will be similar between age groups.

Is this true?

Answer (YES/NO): NO